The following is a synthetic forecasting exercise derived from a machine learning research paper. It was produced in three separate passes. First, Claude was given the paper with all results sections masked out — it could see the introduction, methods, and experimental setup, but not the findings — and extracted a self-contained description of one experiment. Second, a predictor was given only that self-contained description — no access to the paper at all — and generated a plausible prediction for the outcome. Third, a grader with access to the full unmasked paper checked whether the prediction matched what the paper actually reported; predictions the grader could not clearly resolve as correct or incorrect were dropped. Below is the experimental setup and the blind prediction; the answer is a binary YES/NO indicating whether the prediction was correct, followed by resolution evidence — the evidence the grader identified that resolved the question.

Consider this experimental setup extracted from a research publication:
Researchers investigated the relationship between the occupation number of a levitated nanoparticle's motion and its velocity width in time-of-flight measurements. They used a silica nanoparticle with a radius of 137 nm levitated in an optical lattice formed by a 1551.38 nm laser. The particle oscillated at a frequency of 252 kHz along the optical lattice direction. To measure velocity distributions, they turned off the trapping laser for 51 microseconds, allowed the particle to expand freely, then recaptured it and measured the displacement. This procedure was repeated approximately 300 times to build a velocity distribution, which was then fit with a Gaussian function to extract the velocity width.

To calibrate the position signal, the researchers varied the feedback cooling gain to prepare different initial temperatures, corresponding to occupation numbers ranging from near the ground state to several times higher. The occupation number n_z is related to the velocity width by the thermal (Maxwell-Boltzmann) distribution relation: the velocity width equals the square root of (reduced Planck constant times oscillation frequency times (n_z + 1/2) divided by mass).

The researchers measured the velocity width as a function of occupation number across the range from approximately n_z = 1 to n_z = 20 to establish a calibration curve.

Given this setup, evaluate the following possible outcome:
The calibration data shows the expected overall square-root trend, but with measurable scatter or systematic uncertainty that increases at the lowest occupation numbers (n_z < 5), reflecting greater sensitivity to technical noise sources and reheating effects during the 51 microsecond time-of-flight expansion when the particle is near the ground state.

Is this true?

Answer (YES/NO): NO